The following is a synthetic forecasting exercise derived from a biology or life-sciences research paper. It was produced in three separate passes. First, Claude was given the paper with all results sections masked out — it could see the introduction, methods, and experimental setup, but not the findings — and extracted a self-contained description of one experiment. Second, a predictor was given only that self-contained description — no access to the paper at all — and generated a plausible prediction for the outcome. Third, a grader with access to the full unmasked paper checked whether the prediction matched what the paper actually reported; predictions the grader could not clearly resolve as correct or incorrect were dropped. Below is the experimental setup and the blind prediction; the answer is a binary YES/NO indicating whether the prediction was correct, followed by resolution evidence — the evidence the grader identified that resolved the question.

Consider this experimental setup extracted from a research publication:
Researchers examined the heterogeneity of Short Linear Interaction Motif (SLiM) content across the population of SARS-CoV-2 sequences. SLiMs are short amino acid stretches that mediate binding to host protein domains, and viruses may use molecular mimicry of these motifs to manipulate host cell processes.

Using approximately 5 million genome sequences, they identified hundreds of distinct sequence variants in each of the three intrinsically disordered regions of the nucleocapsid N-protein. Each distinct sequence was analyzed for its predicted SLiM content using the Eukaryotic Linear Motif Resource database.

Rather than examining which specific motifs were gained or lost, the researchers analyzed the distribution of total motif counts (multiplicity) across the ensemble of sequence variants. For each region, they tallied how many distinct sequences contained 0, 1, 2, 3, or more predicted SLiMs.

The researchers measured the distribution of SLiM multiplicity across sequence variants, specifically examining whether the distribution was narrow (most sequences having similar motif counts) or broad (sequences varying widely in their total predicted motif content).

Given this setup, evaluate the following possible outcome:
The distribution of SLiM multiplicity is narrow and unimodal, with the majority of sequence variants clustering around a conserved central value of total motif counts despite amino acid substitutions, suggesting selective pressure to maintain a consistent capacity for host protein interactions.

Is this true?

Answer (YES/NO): NO